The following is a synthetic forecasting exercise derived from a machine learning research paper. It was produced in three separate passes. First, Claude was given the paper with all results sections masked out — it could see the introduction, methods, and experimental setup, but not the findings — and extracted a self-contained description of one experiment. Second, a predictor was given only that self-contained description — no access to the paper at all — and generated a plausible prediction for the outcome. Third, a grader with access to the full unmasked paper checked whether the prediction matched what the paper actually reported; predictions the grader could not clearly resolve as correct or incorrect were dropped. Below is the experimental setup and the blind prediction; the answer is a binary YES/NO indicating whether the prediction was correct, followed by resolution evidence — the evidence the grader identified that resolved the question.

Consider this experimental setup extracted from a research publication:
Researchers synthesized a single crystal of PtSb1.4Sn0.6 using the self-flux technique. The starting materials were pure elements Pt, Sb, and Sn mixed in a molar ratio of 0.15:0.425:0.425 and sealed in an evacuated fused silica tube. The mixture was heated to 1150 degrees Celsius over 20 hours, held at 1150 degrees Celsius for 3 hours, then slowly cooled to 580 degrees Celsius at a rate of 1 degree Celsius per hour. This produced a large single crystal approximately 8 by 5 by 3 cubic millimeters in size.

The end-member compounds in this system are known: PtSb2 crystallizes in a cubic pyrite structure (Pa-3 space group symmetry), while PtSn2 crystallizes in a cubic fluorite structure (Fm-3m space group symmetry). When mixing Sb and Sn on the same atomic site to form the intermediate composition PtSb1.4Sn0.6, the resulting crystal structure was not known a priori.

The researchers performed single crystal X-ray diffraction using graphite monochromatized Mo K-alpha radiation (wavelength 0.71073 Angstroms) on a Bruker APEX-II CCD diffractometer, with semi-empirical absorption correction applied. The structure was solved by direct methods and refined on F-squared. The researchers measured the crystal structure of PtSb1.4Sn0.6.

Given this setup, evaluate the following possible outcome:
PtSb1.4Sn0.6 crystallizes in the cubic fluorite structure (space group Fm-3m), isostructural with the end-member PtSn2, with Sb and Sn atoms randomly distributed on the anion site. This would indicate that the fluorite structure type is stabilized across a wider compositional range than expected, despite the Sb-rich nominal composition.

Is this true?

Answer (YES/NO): NO